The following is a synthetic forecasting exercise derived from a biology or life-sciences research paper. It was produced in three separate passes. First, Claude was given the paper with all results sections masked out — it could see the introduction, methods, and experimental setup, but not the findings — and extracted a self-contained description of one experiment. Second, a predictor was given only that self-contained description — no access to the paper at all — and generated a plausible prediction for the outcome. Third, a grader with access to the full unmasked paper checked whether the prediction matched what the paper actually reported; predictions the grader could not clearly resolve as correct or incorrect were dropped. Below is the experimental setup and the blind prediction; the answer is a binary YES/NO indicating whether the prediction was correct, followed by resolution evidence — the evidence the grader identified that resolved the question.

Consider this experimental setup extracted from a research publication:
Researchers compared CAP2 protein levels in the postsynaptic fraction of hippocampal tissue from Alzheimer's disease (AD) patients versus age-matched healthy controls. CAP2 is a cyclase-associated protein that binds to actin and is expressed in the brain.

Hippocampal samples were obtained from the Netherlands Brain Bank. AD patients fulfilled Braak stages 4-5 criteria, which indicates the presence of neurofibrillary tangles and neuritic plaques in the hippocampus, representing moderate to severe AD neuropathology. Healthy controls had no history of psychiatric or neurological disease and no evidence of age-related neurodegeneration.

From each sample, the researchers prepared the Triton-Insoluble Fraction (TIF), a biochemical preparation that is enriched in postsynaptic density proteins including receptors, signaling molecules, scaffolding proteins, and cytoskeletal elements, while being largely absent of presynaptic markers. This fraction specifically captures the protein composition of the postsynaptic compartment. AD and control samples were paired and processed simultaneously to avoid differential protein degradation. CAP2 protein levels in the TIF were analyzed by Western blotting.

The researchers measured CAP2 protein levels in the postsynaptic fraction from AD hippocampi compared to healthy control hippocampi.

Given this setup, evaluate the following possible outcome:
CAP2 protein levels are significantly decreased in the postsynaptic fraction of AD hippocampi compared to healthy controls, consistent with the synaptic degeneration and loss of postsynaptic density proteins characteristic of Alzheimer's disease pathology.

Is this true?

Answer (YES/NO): YES